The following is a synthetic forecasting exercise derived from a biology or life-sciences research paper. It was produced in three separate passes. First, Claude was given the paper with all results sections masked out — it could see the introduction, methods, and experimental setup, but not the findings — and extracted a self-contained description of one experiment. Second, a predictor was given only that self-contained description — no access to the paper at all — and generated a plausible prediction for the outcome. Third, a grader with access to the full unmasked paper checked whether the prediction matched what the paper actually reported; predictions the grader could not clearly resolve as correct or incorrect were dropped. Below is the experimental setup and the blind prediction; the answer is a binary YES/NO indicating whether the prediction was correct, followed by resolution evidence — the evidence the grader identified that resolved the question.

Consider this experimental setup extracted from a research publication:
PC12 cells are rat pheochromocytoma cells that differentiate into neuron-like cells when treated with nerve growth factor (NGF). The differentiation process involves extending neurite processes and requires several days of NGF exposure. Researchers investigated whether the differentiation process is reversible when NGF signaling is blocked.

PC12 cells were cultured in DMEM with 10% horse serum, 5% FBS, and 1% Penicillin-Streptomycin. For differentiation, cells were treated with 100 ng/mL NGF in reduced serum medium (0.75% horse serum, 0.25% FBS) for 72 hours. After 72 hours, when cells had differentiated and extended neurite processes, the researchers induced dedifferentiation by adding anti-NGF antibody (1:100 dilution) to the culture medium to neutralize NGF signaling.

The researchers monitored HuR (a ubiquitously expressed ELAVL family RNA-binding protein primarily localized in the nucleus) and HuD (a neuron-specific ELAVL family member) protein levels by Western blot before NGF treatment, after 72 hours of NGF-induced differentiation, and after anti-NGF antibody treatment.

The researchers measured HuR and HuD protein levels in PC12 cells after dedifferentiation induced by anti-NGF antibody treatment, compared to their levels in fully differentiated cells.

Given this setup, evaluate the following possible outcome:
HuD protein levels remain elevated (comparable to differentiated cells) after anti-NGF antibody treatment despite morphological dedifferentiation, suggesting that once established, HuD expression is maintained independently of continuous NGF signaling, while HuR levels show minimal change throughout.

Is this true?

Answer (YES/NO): NO